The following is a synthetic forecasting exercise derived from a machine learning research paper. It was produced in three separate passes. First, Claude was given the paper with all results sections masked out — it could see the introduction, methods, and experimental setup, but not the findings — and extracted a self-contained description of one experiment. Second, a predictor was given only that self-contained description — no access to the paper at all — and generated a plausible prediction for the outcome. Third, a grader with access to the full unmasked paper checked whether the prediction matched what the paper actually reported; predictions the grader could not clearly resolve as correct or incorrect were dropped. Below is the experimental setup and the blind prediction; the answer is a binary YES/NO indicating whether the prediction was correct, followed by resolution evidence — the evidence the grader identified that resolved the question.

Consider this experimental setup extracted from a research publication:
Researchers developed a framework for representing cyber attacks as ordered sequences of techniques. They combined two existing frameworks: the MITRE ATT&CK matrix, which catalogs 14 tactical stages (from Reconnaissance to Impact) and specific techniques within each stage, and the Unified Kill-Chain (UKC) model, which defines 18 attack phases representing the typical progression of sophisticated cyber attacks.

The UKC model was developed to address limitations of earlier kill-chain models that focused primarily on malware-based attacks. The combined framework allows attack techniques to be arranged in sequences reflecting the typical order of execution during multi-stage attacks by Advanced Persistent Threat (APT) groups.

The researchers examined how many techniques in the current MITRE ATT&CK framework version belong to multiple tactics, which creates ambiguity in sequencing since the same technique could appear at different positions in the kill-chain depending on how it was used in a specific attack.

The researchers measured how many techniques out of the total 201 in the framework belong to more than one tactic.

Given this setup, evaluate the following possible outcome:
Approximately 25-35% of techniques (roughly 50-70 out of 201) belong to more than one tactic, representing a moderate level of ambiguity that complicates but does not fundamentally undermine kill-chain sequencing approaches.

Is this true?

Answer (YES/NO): NO